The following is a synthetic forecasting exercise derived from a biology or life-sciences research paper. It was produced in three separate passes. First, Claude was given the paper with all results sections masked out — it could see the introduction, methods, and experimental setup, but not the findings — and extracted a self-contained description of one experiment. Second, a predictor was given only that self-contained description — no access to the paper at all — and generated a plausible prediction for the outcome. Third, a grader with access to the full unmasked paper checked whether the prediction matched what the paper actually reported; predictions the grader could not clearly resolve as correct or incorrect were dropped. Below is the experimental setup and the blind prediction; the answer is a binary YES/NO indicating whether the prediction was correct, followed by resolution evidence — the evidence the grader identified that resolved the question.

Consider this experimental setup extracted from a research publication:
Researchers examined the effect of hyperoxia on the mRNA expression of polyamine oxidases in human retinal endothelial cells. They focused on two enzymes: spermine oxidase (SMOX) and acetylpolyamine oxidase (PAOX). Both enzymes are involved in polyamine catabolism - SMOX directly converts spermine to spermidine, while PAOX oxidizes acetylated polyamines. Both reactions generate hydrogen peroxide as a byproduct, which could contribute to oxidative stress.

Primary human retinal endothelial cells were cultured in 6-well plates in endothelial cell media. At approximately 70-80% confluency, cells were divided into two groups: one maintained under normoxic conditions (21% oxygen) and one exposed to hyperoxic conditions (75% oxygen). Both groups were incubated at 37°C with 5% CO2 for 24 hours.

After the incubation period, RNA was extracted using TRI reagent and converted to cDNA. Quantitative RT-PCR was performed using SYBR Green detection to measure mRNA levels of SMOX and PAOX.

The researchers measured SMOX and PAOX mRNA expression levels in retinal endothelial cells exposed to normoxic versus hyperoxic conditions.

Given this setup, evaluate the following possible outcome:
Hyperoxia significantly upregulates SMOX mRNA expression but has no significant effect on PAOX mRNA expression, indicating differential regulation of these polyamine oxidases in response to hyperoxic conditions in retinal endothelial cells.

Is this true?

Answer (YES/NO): NO